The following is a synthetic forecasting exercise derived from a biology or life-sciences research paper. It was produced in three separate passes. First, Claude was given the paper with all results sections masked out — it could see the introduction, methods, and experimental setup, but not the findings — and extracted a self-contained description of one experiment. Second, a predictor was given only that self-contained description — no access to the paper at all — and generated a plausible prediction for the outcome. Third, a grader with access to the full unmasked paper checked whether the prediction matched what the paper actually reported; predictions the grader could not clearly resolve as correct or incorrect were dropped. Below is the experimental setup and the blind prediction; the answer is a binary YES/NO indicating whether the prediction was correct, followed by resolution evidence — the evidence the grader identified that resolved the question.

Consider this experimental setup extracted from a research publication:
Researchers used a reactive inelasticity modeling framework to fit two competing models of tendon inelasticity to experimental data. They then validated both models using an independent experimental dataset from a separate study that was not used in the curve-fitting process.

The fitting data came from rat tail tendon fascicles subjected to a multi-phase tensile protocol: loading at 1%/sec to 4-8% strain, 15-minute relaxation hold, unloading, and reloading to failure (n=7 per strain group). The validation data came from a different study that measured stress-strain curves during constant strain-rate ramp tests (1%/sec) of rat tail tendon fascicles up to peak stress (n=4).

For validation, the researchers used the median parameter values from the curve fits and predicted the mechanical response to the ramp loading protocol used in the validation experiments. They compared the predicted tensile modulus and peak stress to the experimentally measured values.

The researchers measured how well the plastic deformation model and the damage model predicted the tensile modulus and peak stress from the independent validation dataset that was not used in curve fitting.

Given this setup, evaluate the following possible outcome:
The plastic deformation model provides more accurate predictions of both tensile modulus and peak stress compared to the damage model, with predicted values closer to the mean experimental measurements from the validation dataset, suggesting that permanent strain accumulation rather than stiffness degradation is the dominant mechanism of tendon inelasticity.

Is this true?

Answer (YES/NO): NO